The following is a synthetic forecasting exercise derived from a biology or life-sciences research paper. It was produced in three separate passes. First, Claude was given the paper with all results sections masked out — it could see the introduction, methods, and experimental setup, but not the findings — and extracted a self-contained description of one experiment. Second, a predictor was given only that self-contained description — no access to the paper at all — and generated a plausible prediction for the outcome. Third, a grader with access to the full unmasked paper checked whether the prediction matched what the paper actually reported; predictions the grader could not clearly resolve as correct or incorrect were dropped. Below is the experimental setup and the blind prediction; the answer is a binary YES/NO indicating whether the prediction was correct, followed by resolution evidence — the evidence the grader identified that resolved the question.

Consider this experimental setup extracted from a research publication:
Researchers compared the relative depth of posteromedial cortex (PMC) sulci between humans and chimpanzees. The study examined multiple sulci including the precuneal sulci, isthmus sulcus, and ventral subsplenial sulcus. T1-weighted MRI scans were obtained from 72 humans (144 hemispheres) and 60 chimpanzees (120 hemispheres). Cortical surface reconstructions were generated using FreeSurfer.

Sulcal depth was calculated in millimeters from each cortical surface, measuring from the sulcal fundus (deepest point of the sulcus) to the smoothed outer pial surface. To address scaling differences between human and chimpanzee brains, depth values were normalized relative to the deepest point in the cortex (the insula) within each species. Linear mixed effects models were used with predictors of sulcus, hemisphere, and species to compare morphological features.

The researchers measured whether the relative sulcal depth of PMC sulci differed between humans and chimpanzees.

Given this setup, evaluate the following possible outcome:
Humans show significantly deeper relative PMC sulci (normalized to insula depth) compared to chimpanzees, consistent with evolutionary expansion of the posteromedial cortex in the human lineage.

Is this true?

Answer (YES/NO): YES